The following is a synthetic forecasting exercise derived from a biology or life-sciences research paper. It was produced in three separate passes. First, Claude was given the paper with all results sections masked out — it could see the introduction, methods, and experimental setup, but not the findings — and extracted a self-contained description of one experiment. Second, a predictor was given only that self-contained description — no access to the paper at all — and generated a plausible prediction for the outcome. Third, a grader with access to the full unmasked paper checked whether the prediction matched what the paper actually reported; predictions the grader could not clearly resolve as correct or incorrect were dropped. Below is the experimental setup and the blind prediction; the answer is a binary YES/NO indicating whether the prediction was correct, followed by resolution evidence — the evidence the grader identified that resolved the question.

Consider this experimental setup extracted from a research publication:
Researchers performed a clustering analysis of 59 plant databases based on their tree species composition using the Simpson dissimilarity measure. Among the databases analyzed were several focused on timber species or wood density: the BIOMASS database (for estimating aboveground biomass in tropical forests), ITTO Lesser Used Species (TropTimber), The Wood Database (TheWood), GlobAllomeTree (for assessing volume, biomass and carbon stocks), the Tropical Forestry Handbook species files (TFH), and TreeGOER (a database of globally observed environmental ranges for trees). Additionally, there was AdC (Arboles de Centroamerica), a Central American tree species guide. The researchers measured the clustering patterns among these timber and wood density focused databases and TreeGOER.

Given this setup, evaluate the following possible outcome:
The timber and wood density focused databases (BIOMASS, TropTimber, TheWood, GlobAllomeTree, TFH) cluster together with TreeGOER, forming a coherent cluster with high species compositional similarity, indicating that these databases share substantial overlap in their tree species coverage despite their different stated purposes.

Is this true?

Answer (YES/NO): NO